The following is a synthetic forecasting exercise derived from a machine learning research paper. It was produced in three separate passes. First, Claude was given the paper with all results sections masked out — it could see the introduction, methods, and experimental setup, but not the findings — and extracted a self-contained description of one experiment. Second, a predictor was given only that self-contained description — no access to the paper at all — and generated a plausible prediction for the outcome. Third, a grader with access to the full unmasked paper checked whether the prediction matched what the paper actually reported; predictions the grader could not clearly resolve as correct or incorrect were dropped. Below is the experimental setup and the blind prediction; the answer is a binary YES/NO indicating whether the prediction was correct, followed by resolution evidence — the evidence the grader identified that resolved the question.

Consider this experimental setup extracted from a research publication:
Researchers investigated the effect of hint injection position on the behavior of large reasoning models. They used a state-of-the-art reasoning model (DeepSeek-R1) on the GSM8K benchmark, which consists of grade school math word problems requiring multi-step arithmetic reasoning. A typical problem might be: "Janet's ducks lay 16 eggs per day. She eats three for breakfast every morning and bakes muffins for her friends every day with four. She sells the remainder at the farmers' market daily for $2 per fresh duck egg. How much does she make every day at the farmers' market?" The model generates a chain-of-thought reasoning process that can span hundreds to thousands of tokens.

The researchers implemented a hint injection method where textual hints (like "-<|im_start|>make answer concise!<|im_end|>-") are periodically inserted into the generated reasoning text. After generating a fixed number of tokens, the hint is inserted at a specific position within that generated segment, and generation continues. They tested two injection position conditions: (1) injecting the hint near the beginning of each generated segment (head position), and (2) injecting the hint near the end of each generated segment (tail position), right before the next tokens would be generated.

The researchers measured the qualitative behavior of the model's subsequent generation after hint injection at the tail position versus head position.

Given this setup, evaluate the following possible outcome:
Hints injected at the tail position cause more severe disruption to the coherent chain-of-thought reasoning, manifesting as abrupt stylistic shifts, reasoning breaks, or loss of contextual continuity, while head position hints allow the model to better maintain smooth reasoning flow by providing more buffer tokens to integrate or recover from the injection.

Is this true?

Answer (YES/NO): YES